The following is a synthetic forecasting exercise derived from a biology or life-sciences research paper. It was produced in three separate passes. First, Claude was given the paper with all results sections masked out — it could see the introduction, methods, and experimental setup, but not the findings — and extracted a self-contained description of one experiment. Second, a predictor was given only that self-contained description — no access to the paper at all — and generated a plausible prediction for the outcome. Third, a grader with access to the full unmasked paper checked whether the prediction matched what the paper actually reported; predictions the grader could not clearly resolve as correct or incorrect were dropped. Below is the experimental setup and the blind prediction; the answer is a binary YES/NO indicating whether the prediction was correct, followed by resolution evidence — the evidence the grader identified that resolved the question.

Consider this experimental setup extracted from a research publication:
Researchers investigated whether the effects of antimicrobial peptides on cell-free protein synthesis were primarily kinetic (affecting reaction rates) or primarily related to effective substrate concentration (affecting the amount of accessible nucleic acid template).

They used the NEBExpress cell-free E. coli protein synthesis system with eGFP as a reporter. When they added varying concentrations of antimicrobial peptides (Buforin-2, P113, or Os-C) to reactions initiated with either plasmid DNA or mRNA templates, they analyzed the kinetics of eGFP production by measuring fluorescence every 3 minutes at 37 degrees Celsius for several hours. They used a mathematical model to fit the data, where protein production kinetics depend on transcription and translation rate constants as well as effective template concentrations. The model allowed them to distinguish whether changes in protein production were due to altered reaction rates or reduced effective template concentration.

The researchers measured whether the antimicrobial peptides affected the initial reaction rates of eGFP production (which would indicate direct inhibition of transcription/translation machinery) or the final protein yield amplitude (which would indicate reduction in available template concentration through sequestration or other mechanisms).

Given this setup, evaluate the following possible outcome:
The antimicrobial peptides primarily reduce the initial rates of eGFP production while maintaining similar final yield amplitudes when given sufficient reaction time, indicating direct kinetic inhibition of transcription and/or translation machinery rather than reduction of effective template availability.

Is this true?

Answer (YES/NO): NO